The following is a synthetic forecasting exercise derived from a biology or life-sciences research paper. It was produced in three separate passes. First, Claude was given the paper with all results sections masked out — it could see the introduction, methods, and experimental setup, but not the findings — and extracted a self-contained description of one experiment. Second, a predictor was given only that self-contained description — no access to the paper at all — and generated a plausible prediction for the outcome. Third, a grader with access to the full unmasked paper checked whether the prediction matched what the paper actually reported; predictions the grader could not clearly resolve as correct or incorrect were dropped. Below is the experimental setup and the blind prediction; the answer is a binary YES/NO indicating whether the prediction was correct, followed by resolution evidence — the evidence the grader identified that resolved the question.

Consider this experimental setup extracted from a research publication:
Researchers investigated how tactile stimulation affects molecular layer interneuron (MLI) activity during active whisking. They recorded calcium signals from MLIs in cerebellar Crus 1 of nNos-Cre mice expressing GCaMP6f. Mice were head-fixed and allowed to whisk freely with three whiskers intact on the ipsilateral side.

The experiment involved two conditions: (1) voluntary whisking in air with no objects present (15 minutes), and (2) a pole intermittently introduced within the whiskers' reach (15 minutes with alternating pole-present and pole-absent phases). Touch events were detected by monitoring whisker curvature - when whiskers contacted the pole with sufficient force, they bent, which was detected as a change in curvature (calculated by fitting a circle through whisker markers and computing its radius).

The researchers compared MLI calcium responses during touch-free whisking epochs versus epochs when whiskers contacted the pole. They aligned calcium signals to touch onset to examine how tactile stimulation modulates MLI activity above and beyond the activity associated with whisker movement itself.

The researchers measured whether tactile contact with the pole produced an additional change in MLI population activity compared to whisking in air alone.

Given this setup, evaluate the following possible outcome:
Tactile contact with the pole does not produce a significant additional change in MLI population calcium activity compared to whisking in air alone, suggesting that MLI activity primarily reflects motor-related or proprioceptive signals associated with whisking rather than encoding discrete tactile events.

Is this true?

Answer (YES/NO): NO